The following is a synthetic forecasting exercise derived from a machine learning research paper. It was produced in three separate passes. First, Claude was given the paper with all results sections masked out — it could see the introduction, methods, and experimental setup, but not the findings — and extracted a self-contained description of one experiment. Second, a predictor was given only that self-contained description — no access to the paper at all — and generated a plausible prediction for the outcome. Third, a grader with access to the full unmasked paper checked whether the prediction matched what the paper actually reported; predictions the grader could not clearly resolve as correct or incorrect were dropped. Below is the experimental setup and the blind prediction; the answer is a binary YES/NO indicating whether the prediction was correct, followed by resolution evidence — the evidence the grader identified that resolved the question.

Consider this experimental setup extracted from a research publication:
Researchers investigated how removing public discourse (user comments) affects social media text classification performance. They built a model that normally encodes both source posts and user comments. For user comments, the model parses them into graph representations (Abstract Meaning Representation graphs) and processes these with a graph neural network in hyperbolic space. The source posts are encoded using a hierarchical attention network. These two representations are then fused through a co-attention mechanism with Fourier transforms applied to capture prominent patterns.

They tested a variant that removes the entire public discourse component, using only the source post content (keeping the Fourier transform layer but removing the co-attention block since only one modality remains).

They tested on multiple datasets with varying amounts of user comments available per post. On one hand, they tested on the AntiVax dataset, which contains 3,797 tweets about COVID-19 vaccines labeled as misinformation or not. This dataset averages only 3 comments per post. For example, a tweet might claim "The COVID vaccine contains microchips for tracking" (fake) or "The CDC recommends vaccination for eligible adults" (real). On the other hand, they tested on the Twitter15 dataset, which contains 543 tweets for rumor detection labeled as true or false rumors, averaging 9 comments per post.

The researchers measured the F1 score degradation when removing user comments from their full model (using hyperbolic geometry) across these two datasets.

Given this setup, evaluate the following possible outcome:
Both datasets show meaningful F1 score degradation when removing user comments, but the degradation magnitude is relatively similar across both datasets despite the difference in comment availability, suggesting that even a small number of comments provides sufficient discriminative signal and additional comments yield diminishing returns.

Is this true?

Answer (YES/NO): NO